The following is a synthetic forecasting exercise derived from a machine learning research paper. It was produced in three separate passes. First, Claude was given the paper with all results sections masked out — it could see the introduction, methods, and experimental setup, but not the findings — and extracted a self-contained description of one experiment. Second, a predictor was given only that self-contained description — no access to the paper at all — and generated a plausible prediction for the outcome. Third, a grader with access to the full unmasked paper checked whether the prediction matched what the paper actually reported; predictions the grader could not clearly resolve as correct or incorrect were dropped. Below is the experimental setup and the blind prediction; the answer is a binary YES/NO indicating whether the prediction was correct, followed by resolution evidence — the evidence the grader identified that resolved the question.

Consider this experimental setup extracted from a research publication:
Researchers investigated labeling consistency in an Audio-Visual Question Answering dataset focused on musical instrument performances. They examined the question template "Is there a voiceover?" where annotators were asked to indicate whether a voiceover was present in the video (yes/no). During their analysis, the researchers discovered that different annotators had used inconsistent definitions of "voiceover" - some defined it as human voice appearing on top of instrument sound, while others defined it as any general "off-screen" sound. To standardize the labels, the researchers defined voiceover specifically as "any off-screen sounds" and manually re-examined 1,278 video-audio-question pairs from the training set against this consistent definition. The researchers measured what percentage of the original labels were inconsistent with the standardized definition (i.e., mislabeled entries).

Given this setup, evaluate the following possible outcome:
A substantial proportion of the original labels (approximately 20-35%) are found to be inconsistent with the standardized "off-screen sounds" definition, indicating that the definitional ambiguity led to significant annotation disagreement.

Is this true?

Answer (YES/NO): NO